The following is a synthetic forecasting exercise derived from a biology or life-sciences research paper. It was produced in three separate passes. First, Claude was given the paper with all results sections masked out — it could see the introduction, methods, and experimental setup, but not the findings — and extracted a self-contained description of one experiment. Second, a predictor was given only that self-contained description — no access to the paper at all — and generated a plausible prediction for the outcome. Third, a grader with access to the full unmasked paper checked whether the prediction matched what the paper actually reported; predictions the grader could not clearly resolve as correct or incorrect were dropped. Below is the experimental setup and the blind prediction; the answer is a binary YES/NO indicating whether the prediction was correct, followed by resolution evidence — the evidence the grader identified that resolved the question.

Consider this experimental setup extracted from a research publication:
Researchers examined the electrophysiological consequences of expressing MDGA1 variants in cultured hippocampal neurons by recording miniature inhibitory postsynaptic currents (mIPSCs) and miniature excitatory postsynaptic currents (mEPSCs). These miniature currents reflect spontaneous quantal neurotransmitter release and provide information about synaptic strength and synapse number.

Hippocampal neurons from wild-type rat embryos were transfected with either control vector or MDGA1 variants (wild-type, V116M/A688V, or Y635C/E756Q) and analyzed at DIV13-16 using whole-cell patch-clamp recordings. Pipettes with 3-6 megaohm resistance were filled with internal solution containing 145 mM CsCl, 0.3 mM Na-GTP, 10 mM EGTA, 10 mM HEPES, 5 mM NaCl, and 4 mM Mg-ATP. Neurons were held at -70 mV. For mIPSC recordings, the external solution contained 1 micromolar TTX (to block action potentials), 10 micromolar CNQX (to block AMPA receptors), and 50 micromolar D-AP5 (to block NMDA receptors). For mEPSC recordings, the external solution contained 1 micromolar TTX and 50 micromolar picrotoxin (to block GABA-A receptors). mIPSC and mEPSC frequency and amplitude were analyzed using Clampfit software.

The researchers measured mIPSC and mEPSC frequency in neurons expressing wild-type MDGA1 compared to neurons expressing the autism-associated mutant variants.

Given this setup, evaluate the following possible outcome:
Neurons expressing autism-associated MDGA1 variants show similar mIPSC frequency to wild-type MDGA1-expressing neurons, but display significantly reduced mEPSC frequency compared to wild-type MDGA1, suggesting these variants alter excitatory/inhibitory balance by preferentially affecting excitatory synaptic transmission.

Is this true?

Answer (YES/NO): NO